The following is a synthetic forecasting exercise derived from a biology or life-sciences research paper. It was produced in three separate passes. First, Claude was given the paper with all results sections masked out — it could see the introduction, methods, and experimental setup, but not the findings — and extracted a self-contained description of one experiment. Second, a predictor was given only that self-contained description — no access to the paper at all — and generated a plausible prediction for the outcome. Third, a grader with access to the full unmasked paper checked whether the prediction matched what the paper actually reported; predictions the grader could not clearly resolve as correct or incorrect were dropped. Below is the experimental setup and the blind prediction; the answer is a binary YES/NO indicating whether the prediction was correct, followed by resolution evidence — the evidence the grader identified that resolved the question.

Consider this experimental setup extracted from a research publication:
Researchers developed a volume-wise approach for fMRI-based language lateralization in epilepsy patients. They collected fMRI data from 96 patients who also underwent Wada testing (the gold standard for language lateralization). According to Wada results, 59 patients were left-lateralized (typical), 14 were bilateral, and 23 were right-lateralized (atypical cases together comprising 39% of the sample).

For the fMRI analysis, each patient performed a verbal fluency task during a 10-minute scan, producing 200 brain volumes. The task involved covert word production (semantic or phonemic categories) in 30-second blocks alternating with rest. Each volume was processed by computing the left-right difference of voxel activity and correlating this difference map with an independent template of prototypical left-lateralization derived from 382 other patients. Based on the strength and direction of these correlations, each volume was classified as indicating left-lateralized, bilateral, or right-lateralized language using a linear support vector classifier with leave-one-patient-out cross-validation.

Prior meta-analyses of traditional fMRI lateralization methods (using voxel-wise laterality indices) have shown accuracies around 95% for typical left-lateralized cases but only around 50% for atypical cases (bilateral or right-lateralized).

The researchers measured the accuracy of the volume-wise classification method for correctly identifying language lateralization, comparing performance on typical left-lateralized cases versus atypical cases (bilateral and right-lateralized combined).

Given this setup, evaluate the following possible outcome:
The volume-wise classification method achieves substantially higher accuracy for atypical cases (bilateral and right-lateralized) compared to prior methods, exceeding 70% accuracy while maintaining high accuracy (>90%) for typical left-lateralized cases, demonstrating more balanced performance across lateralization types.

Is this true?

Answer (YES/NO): YES